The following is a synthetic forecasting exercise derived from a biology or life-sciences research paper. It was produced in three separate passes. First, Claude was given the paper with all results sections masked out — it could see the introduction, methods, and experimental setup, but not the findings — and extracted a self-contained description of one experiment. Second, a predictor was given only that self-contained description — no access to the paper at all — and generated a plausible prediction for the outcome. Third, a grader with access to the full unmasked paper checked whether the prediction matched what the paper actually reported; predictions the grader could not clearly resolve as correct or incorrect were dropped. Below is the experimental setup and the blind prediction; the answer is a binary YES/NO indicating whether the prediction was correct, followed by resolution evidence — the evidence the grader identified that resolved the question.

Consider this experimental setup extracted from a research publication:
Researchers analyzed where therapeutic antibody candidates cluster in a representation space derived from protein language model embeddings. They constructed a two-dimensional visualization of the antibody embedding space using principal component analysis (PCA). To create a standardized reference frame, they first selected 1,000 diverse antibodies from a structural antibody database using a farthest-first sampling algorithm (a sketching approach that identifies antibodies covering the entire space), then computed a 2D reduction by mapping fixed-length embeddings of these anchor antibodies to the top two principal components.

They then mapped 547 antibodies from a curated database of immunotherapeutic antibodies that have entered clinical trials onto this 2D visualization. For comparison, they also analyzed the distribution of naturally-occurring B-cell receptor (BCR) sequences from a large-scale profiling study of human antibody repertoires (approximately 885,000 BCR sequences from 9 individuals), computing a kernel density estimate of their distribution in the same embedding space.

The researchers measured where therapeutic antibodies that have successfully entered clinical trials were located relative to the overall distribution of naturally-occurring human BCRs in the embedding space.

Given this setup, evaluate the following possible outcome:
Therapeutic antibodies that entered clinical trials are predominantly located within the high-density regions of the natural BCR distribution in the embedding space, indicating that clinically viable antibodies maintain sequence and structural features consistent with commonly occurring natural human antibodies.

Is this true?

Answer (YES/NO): YES